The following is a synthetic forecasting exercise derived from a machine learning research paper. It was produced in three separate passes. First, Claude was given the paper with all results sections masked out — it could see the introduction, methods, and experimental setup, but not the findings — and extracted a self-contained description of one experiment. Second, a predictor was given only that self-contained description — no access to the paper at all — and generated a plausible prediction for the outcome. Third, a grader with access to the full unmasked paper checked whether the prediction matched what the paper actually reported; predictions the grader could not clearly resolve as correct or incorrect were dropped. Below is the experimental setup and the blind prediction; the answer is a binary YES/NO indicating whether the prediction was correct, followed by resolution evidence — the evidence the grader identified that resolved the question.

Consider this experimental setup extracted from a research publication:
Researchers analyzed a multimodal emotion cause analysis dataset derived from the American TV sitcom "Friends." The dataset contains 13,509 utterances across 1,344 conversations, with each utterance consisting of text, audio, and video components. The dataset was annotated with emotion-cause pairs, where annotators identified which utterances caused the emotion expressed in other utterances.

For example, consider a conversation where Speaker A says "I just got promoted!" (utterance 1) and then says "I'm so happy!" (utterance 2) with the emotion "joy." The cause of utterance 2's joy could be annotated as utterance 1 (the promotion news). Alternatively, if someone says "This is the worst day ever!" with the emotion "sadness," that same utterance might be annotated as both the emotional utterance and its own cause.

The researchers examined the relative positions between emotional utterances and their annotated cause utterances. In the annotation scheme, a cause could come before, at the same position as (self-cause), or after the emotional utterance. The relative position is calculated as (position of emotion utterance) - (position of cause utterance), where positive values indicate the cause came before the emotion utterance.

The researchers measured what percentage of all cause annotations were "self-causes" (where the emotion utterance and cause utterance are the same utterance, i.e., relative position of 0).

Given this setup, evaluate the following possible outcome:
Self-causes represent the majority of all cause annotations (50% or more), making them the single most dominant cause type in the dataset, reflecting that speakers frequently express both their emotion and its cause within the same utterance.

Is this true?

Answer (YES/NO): NO